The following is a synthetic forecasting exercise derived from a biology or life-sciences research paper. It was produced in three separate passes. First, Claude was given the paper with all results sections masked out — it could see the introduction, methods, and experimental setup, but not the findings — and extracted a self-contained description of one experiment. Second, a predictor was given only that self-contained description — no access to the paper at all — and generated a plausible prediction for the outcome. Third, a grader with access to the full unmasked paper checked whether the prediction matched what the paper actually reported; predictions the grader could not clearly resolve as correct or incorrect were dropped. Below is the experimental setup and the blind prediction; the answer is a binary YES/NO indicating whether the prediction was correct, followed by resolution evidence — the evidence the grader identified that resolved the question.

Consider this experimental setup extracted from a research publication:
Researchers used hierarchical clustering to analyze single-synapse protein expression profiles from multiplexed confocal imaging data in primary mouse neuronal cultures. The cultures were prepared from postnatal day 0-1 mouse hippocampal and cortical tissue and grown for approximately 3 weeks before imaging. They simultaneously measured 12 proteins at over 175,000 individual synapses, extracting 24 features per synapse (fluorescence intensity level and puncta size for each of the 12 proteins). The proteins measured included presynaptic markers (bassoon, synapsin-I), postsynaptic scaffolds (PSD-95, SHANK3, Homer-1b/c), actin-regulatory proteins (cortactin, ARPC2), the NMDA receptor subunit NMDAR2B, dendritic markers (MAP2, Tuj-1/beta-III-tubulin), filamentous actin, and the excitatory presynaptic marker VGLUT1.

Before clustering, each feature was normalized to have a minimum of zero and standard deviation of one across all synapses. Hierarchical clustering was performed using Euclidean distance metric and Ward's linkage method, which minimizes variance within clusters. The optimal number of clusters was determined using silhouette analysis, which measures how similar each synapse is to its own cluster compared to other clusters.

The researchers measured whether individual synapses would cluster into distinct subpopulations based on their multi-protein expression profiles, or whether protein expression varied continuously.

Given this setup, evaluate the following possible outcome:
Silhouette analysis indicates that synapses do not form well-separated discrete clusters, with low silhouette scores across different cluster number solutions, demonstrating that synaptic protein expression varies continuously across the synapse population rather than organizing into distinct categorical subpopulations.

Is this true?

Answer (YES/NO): NO